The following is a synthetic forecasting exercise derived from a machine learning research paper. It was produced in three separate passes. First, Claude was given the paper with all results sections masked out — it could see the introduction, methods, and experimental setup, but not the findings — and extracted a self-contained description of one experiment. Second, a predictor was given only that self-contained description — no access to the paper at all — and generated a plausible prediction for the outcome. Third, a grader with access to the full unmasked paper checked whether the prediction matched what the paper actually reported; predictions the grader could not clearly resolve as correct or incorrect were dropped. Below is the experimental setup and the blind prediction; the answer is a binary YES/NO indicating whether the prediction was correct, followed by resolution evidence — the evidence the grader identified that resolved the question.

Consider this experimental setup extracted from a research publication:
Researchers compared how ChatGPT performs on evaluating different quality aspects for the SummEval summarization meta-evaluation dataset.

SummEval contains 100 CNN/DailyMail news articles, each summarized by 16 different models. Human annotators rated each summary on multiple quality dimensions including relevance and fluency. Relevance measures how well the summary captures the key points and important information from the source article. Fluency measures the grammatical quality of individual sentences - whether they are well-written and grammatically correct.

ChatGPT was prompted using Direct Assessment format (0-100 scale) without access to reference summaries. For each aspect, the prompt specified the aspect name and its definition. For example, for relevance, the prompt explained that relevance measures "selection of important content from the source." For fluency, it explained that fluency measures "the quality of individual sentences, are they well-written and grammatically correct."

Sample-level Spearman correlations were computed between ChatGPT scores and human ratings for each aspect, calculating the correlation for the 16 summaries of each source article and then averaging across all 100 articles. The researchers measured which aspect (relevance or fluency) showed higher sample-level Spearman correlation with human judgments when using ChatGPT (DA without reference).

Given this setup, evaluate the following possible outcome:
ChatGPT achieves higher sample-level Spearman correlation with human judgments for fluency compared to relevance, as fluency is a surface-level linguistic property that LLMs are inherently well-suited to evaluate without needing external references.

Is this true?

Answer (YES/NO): NO